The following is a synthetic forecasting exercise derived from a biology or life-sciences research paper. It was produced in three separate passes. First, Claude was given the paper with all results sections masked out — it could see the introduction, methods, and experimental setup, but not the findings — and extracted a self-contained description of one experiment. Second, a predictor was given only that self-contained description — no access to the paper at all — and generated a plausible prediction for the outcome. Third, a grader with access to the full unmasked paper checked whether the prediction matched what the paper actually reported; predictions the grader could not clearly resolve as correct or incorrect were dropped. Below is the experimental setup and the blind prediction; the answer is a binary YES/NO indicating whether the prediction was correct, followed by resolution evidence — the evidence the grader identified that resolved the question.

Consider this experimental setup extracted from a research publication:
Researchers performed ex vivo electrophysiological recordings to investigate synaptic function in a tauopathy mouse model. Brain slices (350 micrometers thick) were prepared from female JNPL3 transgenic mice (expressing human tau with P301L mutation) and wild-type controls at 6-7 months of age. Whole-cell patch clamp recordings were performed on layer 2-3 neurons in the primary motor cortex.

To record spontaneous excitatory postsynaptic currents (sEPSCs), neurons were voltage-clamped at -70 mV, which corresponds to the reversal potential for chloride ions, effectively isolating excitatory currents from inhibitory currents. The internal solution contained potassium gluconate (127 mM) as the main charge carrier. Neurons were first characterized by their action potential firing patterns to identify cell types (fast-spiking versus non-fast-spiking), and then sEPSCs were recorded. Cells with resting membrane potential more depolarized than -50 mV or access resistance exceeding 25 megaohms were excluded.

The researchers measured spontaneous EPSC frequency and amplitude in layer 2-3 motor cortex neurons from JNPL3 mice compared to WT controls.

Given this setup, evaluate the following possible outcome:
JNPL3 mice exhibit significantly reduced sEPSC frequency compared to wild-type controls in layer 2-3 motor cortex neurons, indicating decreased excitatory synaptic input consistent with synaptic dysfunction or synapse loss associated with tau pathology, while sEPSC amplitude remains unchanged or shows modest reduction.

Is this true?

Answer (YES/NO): NO